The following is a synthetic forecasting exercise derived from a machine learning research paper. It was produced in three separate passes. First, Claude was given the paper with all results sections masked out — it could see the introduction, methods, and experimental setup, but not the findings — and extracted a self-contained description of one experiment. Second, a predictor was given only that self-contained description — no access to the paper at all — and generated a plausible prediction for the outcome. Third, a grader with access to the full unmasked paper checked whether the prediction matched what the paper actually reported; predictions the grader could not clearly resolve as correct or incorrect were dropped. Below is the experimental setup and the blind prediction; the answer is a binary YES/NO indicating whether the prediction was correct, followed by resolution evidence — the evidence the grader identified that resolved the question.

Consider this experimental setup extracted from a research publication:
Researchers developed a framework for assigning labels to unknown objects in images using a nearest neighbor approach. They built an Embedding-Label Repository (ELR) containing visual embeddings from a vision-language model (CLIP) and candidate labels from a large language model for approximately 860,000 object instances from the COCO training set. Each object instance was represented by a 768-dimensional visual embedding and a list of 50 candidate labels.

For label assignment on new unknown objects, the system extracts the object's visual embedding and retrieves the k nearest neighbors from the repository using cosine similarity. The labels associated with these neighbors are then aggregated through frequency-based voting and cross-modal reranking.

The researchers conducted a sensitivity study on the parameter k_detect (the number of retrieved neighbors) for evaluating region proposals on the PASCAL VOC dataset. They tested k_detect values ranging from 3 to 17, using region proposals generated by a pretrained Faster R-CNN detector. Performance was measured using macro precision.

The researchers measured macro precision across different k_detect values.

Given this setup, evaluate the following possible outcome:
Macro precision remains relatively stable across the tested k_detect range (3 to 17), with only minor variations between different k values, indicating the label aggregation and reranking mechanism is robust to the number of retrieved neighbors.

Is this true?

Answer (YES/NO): NO